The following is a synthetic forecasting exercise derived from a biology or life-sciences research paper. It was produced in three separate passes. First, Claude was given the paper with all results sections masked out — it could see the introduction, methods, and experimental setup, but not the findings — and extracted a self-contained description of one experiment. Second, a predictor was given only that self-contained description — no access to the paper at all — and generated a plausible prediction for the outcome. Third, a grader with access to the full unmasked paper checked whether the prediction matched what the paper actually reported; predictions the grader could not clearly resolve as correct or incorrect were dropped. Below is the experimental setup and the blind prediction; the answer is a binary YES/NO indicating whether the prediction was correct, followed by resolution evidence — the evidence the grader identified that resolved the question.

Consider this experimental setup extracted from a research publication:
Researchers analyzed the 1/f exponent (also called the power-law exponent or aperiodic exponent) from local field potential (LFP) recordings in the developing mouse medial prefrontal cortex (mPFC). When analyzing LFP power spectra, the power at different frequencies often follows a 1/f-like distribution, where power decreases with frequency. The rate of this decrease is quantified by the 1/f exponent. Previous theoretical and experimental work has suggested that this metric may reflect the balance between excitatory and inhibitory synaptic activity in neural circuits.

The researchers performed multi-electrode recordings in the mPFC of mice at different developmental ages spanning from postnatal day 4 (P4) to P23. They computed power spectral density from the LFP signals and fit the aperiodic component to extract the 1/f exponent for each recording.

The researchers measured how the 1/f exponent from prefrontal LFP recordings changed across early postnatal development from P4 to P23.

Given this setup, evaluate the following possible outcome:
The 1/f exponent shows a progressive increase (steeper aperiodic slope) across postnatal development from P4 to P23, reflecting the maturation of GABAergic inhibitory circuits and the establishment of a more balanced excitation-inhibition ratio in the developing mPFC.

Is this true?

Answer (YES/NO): YES